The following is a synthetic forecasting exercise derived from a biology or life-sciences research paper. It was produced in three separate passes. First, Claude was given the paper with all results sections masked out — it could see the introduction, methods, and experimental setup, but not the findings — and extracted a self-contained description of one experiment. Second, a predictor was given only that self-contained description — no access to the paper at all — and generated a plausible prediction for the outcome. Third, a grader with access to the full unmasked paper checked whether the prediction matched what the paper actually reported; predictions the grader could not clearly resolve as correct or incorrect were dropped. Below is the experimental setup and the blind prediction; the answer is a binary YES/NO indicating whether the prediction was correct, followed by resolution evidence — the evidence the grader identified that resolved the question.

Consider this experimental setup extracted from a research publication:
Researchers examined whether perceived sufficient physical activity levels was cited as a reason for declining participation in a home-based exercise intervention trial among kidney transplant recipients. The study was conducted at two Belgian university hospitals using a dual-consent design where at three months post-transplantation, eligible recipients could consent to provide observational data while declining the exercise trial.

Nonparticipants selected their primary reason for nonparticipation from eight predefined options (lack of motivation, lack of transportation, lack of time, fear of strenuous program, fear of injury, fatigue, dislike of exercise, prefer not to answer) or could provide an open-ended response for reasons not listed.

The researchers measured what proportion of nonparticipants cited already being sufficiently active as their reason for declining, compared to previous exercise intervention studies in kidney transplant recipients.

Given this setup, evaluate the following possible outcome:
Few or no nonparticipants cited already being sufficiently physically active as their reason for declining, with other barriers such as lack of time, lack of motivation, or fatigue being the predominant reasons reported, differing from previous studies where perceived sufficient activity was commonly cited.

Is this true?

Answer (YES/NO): NO